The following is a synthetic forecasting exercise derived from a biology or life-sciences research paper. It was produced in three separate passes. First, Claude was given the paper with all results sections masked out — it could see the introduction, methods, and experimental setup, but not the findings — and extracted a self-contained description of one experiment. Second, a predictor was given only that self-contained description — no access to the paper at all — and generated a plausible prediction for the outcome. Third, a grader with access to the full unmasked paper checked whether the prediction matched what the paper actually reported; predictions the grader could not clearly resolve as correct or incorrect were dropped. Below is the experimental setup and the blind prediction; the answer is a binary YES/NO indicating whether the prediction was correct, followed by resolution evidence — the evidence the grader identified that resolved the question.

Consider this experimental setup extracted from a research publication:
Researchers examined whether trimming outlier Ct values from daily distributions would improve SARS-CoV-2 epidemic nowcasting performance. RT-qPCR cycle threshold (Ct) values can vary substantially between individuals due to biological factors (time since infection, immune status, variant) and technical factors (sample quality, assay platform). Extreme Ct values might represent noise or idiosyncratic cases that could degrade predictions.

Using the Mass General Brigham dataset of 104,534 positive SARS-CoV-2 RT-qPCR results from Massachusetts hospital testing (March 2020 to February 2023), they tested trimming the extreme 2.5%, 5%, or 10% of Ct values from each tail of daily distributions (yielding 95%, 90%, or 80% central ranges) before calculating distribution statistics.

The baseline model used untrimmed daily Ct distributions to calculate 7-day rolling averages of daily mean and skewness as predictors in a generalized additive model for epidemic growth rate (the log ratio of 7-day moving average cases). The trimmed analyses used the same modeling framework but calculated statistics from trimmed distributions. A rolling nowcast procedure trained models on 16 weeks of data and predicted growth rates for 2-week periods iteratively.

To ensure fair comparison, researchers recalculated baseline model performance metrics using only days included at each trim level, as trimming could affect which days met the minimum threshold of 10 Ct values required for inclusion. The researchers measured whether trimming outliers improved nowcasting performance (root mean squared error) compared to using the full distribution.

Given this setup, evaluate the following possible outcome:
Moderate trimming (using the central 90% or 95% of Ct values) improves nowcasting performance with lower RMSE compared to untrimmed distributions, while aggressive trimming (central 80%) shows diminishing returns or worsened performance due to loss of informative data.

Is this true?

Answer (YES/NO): NO